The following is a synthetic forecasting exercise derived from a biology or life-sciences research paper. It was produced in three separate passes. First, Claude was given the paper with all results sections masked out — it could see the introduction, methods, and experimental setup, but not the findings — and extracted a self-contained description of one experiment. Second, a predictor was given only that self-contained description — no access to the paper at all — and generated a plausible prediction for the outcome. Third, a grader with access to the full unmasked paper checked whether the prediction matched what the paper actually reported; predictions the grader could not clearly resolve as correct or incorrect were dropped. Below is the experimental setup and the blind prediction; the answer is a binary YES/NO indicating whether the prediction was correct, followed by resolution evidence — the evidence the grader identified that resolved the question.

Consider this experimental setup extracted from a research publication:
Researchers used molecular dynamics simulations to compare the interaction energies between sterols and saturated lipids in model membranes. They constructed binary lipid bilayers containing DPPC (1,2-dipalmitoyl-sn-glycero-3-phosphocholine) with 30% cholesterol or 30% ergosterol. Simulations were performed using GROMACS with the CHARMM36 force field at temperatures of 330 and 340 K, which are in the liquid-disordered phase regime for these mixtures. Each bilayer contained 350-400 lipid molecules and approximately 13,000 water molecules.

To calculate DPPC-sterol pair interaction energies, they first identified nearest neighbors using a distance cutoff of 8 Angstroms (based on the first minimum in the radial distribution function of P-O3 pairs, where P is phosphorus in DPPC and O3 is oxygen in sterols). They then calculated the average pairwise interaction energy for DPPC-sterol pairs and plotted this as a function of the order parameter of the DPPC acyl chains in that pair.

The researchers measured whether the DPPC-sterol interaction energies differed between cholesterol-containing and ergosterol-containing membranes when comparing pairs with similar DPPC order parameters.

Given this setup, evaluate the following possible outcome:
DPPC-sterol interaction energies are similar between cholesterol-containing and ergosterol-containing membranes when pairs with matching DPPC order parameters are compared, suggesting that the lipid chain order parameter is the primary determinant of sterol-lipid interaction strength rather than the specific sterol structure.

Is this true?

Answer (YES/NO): NO